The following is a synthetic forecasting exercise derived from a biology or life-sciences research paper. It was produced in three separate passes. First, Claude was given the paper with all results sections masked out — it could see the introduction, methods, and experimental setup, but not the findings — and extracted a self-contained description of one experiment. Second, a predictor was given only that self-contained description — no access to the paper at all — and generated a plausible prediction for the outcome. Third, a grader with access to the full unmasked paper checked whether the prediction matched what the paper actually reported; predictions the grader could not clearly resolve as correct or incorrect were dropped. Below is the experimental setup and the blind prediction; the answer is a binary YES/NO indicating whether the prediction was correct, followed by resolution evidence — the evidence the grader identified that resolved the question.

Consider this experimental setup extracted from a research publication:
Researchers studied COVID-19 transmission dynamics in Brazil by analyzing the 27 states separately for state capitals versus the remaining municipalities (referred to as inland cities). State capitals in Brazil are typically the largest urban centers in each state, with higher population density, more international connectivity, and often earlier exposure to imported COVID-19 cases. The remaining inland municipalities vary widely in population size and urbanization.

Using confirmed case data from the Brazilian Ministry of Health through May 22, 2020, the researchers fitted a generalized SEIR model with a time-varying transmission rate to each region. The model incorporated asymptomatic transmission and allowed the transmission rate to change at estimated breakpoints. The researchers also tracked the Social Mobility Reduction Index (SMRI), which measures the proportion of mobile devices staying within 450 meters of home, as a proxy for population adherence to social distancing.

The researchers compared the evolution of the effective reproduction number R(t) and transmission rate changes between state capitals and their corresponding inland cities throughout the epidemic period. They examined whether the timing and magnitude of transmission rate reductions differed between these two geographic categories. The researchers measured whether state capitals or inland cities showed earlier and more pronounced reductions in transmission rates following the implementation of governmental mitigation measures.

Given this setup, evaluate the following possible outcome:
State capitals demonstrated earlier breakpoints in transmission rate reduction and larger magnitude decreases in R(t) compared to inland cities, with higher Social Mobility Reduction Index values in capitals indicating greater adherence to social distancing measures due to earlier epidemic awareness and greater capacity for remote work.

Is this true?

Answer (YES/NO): NO